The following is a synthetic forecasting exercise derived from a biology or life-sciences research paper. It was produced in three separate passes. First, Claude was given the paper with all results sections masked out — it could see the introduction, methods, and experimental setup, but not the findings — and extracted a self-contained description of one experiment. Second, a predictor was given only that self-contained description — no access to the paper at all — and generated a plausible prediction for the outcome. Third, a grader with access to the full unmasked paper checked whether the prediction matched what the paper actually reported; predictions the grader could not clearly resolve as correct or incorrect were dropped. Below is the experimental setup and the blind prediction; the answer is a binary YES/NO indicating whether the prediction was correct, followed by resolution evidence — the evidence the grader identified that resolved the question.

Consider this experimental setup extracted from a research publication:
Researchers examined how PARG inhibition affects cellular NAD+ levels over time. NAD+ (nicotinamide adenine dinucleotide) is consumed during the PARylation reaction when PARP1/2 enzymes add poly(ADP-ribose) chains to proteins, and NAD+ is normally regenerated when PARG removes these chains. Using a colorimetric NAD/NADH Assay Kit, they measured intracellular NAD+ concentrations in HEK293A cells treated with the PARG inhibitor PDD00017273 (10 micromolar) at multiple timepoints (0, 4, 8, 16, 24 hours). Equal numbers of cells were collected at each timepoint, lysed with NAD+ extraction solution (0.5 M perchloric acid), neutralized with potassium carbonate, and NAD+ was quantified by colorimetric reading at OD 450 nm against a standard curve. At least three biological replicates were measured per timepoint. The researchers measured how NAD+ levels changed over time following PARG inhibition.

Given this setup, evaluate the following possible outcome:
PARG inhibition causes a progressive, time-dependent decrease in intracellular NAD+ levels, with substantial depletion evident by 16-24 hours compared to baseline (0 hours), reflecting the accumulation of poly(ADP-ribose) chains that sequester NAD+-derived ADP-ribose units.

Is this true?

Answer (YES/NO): NO